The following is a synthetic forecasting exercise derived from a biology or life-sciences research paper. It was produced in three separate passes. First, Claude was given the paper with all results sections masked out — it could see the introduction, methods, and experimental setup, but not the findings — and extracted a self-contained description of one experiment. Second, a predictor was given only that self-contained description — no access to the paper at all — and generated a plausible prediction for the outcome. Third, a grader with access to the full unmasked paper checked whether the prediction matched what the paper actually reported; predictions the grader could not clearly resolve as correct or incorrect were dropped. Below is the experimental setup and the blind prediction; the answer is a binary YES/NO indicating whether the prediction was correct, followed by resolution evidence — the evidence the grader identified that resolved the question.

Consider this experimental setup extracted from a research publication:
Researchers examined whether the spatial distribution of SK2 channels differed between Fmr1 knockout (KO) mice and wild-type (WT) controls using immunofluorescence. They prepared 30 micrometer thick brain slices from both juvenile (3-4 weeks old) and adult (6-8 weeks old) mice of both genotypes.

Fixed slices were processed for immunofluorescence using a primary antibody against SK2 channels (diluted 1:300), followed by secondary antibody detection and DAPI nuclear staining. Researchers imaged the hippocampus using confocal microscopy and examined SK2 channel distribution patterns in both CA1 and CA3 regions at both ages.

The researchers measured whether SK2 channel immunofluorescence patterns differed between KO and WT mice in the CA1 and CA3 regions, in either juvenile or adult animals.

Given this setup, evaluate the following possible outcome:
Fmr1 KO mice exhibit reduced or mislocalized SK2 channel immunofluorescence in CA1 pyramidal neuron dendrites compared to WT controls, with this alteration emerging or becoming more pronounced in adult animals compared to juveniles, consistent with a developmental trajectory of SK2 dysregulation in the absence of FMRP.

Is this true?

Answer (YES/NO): NO